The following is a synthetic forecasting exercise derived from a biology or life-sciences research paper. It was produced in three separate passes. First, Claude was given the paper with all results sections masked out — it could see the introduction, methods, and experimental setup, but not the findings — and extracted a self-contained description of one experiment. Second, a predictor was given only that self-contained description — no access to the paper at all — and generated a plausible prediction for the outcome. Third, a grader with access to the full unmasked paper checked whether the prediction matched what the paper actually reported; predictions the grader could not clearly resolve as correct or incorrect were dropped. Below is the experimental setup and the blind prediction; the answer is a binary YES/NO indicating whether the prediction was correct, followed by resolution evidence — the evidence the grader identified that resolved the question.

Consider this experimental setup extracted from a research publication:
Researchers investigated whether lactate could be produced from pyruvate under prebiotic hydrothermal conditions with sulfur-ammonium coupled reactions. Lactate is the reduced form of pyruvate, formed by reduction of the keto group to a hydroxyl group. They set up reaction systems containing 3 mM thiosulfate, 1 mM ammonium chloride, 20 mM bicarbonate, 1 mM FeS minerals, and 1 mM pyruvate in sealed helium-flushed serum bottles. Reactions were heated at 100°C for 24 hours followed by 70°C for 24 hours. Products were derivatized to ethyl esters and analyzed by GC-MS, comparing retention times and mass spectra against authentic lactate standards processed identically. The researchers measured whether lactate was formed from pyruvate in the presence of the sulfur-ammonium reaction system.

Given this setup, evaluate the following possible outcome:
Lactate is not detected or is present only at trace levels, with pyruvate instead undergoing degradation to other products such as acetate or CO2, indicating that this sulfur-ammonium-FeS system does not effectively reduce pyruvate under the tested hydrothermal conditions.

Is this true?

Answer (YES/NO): NO